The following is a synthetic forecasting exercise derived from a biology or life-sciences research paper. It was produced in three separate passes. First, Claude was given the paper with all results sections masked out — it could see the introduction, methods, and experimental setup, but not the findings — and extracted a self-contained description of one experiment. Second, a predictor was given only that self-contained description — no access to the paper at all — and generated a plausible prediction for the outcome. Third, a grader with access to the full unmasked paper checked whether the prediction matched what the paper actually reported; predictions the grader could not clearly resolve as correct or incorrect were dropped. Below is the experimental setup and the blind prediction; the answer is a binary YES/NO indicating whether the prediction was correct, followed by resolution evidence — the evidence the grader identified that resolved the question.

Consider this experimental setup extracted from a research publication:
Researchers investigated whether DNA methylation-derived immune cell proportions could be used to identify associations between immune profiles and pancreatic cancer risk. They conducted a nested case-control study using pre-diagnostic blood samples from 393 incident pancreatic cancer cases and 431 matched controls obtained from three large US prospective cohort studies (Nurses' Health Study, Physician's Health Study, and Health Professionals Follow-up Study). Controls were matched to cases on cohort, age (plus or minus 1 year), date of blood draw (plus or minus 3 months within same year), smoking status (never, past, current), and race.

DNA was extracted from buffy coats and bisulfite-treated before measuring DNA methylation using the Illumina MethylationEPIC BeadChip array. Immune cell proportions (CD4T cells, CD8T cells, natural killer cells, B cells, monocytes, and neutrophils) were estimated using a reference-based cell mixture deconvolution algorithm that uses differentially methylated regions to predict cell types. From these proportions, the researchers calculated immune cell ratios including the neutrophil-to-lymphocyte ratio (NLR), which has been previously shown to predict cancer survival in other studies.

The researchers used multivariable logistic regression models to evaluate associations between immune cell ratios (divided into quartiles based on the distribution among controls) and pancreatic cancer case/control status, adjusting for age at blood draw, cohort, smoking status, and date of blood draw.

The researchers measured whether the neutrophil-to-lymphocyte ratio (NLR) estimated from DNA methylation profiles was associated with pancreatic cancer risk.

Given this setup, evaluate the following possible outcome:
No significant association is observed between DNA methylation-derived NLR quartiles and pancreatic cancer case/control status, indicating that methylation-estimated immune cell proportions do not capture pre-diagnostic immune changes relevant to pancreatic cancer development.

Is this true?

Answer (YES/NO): YES